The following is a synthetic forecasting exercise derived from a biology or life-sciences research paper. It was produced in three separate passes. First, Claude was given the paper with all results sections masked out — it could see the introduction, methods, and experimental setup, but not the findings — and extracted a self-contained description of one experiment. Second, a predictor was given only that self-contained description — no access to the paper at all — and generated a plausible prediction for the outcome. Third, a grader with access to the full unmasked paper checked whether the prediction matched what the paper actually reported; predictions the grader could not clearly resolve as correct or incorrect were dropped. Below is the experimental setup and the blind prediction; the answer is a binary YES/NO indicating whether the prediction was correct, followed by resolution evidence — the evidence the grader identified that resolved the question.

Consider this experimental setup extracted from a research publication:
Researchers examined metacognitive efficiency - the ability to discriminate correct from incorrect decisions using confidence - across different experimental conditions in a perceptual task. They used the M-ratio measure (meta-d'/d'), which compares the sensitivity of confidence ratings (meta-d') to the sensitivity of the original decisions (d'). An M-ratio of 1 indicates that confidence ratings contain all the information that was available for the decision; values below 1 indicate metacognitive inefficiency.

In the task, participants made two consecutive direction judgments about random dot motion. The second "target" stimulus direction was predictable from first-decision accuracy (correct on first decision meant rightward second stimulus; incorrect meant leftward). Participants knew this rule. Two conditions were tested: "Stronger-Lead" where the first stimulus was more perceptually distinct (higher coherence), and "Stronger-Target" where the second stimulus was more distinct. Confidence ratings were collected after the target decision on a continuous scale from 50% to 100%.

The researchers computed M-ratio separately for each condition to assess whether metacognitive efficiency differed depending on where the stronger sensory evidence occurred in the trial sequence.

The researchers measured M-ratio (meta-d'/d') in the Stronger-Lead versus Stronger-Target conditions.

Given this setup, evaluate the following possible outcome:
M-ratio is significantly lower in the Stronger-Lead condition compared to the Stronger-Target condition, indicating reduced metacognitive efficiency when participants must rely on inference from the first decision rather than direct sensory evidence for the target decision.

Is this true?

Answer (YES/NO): NO